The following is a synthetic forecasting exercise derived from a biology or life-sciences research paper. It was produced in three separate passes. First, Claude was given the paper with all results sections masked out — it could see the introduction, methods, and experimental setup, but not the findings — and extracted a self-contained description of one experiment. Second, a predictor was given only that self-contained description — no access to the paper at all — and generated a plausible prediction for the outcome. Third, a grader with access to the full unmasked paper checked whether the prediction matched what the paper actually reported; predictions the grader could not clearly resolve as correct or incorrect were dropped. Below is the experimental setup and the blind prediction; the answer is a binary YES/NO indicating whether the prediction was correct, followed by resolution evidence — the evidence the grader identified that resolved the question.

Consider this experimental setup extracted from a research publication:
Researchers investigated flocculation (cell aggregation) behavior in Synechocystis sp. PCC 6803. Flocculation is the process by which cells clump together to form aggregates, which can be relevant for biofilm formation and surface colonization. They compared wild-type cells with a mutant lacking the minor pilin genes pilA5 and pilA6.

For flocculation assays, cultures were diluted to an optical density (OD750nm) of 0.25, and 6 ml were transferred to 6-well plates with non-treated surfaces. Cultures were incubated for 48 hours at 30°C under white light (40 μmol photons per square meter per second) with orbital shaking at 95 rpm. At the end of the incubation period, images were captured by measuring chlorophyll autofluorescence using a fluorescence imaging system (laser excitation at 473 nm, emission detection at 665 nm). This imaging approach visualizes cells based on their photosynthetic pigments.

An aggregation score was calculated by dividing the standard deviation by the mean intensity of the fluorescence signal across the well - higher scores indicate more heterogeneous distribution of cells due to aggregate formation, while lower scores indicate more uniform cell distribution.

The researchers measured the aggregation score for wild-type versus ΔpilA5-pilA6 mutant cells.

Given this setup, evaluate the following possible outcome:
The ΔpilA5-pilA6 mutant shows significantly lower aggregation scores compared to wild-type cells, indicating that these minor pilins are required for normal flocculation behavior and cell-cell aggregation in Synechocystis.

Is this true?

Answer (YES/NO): NO